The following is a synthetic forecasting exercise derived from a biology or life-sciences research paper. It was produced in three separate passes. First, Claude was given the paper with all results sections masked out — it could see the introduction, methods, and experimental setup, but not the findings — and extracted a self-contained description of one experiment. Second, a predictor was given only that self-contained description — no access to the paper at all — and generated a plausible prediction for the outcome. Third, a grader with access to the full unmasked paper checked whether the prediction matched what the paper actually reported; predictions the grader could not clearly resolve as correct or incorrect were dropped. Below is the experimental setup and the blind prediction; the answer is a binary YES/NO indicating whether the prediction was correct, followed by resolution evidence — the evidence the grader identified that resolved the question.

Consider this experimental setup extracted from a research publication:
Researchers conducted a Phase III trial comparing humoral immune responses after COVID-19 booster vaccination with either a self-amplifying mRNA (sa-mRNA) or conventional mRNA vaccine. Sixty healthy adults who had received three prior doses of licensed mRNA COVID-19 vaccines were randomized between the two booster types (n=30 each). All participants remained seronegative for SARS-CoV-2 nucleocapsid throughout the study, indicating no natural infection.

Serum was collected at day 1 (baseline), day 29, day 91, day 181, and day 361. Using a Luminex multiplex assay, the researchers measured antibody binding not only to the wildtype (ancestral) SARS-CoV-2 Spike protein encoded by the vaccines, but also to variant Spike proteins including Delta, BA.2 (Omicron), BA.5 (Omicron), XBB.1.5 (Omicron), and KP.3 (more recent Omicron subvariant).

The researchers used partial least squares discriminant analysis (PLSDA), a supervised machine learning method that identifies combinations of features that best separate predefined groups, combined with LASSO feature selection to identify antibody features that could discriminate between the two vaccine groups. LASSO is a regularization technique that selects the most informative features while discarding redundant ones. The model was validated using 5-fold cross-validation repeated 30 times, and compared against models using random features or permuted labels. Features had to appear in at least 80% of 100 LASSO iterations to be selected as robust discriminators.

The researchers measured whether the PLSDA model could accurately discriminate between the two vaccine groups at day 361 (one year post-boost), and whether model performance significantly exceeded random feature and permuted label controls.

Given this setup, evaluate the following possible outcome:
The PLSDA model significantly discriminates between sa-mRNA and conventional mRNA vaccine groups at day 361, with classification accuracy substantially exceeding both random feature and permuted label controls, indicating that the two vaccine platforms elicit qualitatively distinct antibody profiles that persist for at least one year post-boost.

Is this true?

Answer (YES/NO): NO